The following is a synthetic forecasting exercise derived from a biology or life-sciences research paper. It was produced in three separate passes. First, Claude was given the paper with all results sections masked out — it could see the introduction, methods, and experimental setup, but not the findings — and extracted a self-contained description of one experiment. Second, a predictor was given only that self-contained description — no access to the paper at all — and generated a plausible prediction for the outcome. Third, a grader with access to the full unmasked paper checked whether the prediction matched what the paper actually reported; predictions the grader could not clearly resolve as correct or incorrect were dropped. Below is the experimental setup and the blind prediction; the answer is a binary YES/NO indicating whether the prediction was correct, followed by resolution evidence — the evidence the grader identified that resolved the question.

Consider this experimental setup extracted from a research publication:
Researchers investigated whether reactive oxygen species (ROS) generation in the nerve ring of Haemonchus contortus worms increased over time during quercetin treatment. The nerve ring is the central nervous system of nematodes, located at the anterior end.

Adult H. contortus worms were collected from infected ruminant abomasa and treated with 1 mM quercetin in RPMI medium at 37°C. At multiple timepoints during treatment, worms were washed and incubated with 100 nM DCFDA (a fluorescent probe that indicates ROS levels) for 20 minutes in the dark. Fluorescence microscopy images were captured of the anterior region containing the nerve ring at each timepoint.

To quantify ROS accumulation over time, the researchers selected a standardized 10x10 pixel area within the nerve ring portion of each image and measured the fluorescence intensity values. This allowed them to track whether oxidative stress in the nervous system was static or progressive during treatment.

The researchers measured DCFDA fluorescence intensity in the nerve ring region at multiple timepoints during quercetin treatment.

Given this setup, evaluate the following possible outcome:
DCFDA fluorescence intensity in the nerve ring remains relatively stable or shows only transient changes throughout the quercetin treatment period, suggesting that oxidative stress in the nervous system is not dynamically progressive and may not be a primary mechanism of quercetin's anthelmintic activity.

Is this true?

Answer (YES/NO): NO